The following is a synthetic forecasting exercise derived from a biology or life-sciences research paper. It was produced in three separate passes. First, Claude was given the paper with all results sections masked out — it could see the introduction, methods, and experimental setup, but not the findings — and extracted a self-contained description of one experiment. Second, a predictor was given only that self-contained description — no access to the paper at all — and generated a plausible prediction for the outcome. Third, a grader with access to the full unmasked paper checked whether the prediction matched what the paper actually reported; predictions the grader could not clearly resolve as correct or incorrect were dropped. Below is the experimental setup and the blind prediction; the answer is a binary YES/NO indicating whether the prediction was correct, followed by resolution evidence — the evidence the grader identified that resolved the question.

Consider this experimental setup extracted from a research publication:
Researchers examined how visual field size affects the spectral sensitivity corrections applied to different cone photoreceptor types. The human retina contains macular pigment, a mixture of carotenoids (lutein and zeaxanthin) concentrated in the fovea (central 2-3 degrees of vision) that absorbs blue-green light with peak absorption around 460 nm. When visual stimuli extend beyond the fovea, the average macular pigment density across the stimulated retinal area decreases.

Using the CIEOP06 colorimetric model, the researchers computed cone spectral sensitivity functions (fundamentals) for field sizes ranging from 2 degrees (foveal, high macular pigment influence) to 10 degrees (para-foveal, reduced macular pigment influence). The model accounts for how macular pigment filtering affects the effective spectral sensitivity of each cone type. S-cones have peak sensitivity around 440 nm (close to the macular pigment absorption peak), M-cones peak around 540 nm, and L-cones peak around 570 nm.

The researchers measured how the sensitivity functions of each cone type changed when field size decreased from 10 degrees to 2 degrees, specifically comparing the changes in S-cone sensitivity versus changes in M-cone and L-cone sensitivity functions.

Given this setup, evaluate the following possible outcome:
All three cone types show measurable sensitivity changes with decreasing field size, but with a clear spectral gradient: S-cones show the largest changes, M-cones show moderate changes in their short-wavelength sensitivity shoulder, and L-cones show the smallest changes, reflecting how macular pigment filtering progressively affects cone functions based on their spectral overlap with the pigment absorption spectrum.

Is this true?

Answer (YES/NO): NO